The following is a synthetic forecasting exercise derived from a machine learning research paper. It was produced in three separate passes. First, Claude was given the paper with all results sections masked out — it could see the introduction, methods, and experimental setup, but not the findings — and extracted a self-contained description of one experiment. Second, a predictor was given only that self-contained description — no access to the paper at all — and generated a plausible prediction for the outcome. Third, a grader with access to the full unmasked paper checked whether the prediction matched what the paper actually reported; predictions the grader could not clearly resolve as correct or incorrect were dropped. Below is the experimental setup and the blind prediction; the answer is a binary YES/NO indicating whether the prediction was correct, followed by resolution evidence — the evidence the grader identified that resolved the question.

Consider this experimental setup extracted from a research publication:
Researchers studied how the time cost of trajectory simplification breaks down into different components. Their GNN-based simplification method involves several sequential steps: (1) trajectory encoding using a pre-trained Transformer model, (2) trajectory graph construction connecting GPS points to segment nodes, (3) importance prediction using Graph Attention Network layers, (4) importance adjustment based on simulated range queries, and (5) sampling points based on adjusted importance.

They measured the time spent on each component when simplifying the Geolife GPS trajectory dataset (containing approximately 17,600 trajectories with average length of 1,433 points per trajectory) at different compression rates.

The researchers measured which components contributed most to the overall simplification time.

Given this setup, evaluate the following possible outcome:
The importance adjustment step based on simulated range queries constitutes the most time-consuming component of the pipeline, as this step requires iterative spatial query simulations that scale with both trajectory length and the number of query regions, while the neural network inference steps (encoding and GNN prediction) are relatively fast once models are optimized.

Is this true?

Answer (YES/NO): NO